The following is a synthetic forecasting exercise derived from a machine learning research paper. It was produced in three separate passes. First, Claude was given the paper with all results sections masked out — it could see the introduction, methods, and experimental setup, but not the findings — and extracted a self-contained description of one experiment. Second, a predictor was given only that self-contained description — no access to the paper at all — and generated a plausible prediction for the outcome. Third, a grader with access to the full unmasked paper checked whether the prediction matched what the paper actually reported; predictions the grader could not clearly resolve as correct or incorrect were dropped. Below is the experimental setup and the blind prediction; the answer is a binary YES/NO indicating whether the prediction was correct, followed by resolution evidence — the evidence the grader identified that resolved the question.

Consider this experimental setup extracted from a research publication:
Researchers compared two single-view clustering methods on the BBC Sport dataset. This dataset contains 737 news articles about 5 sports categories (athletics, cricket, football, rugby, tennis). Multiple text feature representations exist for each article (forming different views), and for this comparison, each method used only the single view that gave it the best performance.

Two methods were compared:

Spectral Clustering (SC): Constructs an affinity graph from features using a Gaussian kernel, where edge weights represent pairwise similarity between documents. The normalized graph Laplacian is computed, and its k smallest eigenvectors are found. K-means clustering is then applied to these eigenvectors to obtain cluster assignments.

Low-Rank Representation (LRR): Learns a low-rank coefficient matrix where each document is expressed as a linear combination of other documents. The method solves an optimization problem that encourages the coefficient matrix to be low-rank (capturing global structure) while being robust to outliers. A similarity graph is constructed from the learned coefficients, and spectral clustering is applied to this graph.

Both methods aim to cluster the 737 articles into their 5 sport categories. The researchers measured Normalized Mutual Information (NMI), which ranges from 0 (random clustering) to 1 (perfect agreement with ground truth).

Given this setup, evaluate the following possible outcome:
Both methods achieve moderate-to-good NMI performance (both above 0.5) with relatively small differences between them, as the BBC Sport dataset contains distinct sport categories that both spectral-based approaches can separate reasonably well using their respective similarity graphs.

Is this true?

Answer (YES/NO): NO